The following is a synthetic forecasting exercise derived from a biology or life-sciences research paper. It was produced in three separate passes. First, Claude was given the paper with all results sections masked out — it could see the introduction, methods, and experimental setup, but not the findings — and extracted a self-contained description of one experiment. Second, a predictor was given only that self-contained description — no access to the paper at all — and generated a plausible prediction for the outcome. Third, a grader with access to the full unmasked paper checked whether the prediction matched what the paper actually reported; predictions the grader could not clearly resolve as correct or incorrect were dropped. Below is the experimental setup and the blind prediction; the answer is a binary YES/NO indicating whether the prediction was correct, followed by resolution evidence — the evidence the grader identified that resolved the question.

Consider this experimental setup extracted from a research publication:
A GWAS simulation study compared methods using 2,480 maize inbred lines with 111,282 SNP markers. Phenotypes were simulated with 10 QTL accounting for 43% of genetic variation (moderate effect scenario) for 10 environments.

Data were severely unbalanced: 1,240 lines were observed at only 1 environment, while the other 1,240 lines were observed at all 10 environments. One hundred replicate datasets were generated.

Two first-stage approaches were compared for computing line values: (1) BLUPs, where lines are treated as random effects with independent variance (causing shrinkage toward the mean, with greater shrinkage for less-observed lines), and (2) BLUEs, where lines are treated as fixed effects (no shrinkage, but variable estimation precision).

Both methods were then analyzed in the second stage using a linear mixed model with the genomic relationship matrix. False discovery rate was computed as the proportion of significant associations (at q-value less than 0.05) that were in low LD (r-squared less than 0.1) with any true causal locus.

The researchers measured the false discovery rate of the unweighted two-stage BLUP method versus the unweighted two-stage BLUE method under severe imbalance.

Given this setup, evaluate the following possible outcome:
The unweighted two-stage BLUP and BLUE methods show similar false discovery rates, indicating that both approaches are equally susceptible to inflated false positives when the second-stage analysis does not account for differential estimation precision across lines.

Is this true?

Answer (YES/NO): YES